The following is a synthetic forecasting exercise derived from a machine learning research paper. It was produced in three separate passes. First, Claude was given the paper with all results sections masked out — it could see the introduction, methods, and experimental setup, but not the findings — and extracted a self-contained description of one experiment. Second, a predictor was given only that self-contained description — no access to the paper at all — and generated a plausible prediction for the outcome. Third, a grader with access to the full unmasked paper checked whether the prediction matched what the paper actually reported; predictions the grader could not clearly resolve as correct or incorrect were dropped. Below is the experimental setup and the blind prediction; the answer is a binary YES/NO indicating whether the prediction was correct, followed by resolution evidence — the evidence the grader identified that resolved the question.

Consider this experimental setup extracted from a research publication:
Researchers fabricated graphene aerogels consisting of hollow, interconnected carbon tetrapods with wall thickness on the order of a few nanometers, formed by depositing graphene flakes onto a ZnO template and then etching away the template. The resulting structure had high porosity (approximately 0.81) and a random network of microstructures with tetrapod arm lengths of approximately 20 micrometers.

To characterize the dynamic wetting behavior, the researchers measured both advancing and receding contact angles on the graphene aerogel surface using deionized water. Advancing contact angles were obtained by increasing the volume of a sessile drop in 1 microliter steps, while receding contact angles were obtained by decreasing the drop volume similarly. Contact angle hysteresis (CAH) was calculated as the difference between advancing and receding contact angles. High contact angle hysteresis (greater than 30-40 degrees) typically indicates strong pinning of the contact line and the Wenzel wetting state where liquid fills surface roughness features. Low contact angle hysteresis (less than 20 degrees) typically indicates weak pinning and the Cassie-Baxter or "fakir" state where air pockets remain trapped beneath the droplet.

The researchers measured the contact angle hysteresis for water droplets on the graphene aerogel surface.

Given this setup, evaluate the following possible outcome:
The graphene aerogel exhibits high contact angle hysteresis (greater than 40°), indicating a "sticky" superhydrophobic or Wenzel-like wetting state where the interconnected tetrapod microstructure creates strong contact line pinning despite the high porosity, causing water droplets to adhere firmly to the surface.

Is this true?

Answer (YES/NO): NO